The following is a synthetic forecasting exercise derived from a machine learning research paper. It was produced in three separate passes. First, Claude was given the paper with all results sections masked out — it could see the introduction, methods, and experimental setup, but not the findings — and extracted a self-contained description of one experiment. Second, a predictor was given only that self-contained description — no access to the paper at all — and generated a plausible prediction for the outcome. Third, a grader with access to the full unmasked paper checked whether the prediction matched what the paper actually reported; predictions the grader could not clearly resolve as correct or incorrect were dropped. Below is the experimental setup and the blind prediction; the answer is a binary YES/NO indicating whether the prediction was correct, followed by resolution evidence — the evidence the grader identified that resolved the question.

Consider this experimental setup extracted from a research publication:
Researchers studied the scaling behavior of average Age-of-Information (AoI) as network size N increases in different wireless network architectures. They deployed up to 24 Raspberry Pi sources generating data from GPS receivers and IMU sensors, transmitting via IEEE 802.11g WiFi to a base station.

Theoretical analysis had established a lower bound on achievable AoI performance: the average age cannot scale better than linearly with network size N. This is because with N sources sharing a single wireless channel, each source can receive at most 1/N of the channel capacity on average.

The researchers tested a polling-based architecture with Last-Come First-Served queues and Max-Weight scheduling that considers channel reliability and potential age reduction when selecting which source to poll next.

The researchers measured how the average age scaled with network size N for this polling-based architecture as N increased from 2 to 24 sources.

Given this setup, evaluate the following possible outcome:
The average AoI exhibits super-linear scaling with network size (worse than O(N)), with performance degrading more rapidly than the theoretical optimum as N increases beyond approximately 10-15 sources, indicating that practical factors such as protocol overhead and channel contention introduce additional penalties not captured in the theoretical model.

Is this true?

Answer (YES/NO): NO